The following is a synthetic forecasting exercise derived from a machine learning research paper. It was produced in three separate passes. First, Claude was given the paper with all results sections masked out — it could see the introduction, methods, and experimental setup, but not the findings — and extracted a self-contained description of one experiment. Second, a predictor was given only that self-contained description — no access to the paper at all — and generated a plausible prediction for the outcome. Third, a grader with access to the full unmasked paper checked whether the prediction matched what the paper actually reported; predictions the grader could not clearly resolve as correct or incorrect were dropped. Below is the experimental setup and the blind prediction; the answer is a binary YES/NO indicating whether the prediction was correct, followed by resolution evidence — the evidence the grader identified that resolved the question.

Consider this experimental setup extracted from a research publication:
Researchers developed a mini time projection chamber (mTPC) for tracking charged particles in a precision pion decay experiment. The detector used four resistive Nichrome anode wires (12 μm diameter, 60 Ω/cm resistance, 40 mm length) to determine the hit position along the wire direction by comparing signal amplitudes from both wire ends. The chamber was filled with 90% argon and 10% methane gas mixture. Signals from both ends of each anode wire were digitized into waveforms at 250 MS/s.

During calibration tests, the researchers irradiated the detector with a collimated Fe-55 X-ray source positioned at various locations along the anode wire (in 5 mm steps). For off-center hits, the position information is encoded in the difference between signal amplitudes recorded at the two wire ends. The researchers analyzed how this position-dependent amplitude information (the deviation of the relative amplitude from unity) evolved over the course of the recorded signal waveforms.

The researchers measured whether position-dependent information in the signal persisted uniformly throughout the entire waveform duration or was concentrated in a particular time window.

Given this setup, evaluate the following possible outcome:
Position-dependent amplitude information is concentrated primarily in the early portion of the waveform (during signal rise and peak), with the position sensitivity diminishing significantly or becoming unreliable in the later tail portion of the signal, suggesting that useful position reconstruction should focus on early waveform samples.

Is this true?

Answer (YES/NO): YES